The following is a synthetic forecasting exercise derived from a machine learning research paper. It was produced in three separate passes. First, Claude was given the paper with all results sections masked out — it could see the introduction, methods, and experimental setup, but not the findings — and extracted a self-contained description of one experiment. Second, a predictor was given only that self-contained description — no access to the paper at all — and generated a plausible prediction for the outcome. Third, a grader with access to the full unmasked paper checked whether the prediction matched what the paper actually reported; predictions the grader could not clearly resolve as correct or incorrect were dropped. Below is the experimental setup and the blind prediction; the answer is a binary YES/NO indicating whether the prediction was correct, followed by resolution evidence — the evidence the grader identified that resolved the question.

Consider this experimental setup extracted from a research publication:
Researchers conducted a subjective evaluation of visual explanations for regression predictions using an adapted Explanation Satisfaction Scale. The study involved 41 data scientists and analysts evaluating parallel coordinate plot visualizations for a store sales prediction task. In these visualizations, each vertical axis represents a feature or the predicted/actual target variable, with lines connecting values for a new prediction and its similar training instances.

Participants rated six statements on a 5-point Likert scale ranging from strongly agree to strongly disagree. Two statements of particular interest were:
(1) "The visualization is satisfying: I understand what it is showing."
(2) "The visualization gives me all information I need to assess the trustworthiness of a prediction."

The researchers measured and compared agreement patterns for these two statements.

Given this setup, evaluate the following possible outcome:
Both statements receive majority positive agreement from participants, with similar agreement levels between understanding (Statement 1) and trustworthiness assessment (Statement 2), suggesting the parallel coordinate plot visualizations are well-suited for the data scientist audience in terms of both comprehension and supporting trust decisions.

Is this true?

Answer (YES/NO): NO